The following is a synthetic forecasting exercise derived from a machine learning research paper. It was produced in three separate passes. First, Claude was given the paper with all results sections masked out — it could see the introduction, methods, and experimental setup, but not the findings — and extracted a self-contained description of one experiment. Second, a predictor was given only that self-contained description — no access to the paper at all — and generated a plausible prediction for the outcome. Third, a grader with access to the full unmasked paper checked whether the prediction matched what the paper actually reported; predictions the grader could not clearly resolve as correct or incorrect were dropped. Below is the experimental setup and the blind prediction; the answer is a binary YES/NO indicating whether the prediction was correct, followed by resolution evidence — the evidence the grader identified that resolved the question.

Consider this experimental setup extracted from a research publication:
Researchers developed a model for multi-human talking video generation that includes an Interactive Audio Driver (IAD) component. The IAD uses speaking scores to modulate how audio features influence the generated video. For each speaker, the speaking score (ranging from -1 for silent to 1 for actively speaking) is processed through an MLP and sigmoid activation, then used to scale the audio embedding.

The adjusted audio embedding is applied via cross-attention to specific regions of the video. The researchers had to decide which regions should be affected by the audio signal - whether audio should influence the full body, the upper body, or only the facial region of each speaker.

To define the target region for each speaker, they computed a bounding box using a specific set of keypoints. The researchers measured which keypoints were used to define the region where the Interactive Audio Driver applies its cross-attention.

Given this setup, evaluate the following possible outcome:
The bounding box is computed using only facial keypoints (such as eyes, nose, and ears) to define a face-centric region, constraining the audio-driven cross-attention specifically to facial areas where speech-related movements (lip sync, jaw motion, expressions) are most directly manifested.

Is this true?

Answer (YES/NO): NO